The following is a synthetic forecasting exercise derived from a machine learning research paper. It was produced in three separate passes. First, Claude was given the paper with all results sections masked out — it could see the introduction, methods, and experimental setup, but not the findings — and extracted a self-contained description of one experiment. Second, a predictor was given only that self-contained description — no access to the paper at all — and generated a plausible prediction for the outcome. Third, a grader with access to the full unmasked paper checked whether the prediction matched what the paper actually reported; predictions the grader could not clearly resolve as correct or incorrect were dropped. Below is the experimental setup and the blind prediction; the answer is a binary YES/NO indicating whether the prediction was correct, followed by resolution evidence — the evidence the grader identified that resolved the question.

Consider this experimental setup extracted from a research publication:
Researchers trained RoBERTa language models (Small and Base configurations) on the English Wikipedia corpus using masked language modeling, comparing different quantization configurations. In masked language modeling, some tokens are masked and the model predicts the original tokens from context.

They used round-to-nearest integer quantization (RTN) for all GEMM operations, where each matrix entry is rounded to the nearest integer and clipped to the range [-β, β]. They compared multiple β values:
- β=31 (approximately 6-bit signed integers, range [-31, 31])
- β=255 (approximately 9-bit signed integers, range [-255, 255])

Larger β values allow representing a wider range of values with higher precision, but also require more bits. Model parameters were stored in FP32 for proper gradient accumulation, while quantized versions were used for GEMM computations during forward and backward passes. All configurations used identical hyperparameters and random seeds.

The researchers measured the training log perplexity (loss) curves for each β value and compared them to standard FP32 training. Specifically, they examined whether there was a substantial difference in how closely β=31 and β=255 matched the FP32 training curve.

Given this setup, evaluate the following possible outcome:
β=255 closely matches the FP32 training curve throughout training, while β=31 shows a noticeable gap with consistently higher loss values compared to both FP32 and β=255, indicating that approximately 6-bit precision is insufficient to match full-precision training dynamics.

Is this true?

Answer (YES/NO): NO